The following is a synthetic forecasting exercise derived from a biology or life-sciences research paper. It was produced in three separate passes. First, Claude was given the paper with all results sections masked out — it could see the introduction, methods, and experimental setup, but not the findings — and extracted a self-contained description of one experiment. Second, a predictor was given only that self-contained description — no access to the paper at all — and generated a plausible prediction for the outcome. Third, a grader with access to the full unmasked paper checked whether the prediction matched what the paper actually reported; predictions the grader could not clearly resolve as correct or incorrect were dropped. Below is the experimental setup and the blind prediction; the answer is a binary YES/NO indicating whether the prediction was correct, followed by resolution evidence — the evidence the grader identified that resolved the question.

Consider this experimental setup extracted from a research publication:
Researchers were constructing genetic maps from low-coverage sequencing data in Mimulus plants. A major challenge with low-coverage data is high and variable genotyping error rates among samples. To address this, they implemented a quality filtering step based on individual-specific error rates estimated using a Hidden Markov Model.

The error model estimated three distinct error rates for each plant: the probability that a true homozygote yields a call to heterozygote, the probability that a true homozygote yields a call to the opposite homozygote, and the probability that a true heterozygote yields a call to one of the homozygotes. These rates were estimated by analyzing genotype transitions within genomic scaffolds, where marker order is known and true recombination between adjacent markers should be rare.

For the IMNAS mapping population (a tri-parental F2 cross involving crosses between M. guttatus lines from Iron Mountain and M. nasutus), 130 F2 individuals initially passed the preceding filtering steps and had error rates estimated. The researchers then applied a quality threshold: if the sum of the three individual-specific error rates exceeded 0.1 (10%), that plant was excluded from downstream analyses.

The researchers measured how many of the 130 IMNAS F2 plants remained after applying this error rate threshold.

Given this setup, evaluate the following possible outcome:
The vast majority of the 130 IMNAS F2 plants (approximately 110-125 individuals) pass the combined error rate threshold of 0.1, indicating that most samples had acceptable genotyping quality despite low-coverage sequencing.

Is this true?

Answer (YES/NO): NO